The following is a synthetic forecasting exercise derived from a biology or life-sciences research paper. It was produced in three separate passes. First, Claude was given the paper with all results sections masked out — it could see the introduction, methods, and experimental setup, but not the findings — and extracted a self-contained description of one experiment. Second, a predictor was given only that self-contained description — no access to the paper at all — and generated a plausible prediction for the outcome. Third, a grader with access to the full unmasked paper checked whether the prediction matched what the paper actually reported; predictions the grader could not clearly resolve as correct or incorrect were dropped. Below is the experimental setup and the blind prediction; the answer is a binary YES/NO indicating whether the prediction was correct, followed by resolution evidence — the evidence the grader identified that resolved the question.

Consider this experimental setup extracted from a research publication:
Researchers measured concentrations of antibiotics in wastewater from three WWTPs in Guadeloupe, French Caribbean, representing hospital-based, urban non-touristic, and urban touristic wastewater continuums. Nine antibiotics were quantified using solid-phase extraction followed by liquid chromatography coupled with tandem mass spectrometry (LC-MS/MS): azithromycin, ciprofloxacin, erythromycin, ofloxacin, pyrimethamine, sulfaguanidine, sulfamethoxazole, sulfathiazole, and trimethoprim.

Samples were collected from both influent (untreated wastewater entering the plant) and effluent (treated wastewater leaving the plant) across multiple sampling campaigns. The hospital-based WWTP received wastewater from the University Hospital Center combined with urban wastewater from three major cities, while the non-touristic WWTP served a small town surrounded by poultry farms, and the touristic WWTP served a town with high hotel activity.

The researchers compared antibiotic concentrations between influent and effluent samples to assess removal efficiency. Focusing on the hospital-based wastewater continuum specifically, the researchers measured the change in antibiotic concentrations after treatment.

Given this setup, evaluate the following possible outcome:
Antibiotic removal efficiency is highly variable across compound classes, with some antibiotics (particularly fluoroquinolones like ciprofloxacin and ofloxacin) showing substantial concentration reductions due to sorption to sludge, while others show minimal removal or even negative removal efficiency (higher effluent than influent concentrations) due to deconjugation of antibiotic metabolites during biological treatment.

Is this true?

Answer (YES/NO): NO